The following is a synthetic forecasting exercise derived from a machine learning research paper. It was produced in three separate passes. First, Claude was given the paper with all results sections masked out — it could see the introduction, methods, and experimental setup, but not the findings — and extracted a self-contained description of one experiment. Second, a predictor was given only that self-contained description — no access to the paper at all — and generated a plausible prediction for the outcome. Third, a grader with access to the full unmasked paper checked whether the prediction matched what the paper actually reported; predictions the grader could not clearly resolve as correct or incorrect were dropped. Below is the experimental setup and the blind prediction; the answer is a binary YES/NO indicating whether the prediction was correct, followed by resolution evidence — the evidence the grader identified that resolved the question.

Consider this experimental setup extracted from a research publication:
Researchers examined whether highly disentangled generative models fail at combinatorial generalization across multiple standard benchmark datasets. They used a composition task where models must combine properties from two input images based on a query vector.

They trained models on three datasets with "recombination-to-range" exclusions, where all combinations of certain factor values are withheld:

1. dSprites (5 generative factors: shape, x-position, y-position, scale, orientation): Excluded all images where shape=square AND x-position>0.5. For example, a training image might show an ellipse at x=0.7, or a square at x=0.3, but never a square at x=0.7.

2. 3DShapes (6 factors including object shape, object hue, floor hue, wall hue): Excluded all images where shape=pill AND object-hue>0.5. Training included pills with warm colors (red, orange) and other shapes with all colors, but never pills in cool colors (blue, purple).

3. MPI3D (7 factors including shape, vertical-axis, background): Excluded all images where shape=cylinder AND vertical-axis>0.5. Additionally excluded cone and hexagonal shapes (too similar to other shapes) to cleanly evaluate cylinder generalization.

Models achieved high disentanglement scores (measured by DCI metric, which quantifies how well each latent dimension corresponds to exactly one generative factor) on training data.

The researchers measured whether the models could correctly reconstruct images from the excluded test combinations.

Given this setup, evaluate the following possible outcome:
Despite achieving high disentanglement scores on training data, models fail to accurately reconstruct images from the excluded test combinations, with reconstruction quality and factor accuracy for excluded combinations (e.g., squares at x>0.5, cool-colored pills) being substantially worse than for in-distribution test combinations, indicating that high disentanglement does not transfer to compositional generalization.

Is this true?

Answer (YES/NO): YES